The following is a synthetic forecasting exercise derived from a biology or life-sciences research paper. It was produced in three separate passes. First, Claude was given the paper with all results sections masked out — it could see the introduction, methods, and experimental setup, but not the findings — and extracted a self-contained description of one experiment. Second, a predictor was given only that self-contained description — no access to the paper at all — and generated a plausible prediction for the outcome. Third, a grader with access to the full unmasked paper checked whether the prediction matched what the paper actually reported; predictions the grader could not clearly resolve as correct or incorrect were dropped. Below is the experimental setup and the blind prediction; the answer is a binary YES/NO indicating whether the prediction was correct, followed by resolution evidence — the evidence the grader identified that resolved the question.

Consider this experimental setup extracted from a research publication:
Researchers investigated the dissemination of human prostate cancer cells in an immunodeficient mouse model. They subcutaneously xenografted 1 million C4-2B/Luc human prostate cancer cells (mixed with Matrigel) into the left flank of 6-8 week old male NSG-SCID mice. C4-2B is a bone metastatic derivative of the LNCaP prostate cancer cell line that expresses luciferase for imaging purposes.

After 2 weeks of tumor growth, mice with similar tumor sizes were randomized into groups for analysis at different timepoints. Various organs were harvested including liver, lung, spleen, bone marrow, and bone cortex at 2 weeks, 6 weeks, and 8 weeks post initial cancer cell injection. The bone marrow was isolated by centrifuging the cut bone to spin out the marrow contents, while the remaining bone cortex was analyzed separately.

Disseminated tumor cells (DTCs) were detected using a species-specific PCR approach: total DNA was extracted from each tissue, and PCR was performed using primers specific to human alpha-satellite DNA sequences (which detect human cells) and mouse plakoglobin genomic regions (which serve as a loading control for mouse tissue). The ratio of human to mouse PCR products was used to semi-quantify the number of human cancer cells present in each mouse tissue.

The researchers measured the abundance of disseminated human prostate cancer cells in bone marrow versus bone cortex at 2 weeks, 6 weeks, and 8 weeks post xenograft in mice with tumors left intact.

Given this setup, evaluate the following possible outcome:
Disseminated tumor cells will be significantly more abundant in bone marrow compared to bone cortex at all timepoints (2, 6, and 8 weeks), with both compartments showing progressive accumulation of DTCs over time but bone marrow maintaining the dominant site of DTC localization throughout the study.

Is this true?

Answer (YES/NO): NO